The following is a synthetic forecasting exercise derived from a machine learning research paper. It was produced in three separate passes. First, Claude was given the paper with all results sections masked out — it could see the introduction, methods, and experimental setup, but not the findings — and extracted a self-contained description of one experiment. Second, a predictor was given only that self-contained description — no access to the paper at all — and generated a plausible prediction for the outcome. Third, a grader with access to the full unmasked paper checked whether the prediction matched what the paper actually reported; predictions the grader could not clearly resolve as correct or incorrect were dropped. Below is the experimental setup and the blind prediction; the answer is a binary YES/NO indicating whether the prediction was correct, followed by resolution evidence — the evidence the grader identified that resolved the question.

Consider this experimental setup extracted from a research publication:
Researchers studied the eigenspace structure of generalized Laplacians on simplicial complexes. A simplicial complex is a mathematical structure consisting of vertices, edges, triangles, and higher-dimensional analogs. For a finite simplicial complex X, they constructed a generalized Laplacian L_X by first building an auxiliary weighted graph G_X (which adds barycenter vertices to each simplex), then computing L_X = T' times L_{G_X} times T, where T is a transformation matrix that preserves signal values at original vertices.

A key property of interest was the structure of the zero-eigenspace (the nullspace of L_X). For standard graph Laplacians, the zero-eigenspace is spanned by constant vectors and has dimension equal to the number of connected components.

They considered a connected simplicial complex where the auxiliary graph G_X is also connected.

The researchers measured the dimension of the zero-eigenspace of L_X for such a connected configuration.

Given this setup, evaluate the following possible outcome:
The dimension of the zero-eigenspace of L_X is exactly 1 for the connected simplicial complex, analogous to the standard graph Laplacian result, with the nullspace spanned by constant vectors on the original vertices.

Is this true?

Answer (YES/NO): YES